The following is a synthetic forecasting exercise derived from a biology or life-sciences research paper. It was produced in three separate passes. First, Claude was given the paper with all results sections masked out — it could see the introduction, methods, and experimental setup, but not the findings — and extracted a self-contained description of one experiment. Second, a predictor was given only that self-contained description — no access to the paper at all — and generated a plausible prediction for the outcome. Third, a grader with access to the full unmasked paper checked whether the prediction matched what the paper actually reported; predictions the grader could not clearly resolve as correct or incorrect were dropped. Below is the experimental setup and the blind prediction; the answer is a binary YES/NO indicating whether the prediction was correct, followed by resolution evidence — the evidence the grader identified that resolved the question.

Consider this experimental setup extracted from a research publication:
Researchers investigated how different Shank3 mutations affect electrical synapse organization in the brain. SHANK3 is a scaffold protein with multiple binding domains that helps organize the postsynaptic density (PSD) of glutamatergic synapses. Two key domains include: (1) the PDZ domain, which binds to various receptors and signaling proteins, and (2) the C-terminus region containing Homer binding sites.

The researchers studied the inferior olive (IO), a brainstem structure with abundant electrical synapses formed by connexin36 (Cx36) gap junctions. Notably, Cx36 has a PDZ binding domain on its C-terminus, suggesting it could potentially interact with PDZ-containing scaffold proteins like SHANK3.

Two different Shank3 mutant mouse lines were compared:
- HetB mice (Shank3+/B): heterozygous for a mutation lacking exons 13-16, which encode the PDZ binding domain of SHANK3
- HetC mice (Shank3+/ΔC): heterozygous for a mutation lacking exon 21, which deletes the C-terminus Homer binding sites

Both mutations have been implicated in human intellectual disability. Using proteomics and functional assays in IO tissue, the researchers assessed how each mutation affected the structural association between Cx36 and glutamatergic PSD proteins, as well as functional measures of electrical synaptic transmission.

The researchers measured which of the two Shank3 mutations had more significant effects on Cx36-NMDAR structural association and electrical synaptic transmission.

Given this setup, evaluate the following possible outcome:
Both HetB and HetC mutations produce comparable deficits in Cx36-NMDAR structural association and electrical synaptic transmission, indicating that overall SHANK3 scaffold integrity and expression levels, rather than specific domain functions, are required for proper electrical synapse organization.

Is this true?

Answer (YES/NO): NO